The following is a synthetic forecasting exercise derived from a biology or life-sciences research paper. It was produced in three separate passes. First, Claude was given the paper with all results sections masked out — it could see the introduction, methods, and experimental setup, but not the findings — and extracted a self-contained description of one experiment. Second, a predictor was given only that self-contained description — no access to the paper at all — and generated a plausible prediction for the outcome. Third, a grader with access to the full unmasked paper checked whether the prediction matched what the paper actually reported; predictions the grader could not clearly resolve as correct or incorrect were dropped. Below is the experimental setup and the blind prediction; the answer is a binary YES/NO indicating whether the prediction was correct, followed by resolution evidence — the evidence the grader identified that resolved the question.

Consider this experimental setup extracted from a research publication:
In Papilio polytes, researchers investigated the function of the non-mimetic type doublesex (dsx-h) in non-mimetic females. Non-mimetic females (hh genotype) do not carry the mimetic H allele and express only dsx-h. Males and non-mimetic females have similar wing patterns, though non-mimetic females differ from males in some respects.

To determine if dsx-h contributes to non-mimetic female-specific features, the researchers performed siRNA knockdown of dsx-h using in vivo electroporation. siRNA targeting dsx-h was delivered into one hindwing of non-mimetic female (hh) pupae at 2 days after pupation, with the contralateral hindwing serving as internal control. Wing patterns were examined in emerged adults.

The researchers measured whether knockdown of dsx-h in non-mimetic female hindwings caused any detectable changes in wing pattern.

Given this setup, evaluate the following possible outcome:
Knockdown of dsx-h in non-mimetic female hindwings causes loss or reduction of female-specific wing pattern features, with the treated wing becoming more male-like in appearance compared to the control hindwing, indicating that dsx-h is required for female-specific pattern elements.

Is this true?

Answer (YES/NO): YES